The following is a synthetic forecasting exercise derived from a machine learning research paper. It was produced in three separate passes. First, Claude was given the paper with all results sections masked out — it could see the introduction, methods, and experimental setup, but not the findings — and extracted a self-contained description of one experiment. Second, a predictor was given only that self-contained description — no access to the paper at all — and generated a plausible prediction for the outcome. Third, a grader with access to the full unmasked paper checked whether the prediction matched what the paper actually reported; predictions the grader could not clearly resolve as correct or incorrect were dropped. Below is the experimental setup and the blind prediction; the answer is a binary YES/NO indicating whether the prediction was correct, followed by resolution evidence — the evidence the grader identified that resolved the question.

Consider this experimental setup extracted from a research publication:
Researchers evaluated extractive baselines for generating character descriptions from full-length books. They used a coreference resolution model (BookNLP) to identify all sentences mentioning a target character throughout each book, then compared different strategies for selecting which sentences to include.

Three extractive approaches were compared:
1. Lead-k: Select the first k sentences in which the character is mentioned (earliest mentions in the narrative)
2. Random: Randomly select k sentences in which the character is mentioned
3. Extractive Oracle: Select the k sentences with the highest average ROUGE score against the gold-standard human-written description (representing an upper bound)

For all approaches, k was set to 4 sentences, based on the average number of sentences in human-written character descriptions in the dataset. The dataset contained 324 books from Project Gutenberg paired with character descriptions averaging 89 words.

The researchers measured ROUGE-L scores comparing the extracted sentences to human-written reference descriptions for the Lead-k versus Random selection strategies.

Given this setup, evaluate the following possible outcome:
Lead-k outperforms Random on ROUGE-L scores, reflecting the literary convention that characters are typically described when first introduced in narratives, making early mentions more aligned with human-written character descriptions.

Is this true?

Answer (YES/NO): NO